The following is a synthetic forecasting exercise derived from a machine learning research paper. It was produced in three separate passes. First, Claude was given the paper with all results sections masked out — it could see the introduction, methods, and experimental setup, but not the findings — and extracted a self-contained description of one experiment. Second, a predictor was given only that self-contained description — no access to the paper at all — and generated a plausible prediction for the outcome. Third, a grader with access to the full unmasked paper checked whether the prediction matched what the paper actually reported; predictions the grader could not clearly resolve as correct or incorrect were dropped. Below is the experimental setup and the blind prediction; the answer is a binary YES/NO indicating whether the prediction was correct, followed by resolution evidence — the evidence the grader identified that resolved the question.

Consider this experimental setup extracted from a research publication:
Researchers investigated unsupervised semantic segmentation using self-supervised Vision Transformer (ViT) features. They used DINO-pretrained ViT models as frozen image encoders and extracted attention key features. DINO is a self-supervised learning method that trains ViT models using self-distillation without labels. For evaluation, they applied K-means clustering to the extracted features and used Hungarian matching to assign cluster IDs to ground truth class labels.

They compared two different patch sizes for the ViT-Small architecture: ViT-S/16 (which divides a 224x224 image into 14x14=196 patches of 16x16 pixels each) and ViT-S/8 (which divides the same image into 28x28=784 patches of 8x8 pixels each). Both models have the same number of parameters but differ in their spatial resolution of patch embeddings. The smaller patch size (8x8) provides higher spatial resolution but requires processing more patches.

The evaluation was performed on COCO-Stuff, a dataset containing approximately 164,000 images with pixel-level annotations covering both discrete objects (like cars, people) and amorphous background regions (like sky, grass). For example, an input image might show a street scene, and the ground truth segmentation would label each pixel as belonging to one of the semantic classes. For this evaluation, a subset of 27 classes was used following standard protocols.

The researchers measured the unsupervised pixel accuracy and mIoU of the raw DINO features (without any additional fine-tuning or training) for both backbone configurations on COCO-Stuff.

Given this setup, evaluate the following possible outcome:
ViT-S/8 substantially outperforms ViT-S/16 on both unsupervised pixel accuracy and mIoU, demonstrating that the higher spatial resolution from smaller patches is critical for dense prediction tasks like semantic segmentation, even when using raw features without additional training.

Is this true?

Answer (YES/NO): YES